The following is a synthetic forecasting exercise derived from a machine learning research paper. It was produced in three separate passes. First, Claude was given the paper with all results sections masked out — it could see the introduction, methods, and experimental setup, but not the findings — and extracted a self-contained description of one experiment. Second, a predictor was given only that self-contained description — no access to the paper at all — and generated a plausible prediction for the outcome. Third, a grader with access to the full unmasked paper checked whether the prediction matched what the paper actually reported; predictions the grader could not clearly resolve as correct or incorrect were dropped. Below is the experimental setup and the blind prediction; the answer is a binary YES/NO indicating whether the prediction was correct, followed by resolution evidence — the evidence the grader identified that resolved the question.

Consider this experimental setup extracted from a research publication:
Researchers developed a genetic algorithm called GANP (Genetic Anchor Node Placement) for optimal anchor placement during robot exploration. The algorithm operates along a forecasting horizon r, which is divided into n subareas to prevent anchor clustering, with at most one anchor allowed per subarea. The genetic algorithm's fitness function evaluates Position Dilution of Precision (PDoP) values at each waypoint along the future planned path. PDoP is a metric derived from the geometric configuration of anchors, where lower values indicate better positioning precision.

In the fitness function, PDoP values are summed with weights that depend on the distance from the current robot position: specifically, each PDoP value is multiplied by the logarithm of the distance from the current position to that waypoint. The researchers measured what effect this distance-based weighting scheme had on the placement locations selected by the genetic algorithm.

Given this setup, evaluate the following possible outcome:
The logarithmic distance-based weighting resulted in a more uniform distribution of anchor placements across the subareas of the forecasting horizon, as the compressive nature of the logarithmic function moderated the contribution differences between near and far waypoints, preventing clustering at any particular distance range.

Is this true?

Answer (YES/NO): NO